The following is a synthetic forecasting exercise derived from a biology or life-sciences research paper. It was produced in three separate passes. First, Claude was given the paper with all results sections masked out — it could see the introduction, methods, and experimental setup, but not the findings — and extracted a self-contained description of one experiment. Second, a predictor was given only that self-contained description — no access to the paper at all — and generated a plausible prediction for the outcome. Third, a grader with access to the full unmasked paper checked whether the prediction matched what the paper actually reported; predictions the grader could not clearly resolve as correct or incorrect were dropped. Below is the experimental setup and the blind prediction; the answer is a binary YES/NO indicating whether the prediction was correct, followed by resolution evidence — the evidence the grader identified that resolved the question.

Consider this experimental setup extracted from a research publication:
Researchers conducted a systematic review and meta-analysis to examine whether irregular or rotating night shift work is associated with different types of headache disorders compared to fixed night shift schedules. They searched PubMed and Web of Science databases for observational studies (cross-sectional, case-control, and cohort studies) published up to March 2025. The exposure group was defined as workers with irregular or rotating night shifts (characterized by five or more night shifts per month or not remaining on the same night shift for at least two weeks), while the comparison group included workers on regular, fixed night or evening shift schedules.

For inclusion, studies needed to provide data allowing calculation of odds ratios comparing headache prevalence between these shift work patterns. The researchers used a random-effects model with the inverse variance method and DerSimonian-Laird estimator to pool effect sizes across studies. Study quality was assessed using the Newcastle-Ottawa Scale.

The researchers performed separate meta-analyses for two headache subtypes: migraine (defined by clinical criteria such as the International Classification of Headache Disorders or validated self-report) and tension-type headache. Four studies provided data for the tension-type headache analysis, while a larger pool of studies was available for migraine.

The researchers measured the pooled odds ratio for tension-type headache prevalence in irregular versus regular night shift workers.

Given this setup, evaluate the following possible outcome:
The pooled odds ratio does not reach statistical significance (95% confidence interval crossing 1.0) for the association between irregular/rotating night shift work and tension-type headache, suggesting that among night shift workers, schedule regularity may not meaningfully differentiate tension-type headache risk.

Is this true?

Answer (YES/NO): YES